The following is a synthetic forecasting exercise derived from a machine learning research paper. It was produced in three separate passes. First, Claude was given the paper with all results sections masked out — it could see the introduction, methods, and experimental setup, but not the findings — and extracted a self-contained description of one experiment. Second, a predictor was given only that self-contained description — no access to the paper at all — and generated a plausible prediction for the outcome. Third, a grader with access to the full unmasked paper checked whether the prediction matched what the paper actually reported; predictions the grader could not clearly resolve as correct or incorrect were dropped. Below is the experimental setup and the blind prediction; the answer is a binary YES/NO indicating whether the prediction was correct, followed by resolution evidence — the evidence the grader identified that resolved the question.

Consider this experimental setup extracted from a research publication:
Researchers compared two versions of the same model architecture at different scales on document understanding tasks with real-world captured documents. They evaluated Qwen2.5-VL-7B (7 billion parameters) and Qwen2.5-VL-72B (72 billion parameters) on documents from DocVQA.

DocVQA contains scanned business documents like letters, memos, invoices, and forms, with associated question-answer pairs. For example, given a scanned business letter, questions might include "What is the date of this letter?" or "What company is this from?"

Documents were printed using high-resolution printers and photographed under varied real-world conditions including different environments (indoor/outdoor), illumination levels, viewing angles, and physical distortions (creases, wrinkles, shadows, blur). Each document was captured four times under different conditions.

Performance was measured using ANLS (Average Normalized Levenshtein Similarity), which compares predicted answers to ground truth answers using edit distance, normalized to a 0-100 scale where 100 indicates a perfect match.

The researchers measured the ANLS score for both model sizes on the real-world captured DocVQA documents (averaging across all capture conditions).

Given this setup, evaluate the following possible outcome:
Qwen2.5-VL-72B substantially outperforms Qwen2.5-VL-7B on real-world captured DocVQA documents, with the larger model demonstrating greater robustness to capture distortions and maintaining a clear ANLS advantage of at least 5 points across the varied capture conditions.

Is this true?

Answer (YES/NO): NO